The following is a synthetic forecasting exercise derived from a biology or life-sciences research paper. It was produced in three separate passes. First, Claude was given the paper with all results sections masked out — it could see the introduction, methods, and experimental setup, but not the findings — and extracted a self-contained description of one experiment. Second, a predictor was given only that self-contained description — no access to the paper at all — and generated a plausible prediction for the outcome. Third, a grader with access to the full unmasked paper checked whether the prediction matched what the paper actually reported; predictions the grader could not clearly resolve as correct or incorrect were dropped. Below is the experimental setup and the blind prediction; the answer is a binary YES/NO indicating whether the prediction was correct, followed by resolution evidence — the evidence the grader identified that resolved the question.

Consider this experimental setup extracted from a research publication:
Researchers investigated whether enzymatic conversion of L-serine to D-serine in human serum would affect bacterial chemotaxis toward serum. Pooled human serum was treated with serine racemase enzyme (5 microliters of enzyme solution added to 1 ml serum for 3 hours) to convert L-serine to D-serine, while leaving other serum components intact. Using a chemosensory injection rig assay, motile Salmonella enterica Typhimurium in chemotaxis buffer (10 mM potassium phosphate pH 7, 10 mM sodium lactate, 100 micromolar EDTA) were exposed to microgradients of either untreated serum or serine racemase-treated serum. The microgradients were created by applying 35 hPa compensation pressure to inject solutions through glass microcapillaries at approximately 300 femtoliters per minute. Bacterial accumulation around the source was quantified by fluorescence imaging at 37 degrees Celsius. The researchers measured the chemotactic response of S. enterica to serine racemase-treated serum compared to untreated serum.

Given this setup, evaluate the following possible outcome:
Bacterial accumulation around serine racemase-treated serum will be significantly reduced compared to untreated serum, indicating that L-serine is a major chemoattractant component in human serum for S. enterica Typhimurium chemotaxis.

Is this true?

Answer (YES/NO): YES